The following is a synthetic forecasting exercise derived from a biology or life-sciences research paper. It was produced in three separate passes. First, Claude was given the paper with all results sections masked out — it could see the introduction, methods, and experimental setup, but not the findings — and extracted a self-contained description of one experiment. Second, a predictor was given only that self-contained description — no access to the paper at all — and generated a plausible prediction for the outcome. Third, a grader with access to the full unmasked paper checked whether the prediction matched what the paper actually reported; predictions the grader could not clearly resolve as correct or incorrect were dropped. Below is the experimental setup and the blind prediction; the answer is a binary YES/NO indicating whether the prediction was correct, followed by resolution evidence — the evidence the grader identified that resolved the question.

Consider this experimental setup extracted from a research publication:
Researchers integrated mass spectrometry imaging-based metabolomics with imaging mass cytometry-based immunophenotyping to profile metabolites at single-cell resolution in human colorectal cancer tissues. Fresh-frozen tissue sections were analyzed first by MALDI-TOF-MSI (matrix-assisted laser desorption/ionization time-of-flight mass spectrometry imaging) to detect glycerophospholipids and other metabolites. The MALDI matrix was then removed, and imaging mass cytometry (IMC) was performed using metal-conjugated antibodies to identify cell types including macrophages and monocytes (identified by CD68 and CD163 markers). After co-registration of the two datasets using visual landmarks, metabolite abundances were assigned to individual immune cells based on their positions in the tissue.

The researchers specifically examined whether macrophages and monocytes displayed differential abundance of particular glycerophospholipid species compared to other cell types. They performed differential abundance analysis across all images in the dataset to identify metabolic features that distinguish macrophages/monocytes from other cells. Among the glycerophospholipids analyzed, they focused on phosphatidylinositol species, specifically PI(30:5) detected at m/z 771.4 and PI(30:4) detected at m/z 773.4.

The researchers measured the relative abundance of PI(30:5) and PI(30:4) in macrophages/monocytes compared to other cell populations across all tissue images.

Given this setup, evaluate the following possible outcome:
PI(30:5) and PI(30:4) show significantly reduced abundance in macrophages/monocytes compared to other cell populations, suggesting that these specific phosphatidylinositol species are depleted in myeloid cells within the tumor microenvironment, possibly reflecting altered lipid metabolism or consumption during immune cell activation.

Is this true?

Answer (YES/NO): NO